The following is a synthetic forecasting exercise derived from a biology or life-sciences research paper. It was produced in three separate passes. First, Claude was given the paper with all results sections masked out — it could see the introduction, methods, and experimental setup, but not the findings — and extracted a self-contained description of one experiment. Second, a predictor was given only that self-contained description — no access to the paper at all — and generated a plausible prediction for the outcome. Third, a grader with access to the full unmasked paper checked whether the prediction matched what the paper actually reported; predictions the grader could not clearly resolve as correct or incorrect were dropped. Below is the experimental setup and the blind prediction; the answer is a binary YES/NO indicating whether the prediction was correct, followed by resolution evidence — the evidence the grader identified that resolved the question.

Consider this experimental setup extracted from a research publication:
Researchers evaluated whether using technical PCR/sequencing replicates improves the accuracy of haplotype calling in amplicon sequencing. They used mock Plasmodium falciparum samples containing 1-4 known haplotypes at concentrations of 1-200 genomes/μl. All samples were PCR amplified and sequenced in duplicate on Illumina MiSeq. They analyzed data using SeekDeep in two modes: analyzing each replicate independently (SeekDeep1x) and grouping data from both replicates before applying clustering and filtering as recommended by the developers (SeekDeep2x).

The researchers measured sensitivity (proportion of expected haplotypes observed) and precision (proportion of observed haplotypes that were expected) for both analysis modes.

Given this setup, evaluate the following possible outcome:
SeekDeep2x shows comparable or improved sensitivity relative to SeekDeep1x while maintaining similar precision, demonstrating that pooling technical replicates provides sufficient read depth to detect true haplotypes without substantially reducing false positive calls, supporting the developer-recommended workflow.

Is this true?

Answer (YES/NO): NO